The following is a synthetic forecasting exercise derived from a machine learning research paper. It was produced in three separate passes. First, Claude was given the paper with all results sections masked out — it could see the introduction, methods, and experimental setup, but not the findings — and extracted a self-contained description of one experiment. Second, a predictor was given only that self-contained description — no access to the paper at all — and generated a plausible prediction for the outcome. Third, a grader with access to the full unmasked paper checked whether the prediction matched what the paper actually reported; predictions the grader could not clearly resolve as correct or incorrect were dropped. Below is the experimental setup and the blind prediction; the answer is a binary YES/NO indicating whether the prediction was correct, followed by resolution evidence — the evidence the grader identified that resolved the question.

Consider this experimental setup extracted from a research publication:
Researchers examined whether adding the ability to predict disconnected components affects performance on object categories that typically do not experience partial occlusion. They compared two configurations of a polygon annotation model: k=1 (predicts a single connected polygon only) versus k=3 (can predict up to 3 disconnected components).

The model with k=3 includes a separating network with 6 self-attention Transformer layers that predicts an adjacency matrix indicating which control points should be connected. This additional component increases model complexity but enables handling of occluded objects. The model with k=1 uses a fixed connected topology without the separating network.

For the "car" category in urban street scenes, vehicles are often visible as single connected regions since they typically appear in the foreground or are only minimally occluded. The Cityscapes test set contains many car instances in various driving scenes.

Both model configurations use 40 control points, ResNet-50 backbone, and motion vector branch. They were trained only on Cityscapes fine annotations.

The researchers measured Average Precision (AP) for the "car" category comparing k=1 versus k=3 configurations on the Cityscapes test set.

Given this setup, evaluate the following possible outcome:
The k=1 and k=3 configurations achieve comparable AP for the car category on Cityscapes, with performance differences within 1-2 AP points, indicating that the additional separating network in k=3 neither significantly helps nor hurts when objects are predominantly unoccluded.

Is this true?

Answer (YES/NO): YES